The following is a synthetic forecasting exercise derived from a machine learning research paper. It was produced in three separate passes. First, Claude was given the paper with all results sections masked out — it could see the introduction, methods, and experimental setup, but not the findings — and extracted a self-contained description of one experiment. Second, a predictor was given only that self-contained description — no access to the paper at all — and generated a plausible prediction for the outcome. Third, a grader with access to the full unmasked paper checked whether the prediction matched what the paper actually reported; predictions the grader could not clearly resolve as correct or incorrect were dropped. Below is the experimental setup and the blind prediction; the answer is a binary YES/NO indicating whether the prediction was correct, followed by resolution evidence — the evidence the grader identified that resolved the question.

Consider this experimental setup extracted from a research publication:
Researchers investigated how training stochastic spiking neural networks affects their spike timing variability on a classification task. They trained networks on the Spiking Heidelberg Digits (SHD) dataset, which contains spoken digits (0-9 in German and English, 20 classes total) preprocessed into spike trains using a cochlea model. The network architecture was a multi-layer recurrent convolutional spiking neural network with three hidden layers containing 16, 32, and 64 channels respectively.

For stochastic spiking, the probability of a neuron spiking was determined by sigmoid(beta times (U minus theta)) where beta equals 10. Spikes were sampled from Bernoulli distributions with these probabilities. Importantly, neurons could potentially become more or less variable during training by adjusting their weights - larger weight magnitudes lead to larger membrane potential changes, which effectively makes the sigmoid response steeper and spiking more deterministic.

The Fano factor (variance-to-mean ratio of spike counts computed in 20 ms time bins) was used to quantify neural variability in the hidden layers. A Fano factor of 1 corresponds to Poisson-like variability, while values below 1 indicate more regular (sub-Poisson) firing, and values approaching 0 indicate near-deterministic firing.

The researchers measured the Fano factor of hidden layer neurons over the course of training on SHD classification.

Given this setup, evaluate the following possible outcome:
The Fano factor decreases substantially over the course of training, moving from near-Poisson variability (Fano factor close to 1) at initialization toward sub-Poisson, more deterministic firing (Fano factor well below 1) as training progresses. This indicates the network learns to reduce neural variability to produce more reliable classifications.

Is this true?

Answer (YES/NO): NO